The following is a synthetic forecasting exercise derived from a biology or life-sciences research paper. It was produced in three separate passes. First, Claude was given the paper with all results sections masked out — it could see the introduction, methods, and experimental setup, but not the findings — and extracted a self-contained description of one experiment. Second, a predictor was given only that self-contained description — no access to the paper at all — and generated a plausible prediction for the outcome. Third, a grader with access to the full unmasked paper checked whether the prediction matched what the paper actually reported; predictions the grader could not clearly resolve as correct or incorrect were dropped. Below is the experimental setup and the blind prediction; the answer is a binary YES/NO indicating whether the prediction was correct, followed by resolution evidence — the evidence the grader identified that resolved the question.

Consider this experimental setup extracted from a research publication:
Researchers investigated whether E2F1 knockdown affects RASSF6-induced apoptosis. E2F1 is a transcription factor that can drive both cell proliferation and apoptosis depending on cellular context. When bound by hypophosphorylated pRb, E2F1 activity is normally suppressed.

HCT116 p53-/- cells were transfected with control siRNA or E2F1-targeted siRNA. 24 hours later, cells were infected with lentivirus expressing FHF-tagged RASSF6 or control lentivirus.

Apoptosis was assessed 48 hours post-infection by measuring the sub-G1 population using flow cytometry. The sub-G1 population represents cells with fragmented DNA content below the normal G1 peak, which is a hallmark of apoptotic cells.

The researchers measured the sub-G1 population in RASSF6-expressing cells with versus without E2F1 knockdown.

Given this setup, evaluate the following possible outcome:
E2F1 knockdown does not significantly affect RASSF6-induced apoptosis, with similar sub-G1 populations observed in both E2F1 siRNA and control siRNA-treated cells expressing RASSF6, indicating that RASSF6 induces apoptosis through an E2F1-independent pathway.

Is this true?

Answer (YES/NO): NO